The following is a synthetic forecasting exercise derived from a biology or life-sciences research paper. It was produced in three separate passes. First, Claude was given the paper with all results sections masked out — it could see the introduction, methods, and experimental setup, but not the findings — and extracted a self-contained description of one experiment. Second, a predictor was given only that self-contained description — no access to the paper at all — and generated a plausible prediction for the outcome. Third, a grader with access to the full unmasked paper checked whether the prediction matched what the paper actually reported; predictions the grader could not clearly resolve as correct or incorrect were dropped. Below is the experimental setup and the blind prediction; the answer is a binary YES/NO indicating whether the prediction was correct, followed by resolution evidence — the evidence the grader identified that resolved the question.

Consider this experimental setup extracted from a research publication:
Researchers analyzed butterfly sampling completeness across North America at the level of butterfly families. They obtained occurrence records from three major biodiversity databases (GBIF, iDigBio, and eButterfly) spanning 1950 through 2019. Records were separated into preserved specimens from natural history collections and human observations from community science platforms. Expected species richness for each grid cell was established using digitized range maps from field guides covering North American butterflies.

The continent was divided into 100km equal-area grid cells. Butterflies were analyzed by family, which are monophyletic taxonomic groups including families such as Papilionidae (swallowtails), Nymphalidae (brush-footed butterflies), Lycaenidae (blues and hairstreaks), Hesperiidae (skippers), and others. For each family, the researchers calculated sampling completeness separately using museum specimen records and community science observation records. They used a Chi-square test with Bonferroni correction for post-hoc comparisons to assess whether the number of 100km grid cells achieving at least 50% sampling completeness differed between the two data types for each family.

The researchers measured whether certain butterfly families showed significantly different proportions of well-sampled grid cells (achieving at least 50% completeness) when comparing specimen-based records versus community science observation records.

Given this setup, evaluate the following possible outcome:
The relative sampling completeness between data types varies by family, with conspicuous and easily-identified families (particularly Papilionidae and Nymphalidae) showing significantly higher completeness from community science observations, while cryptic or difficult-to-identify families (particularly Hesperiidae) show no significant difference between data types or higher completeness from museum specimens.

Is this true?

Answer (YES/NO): NO